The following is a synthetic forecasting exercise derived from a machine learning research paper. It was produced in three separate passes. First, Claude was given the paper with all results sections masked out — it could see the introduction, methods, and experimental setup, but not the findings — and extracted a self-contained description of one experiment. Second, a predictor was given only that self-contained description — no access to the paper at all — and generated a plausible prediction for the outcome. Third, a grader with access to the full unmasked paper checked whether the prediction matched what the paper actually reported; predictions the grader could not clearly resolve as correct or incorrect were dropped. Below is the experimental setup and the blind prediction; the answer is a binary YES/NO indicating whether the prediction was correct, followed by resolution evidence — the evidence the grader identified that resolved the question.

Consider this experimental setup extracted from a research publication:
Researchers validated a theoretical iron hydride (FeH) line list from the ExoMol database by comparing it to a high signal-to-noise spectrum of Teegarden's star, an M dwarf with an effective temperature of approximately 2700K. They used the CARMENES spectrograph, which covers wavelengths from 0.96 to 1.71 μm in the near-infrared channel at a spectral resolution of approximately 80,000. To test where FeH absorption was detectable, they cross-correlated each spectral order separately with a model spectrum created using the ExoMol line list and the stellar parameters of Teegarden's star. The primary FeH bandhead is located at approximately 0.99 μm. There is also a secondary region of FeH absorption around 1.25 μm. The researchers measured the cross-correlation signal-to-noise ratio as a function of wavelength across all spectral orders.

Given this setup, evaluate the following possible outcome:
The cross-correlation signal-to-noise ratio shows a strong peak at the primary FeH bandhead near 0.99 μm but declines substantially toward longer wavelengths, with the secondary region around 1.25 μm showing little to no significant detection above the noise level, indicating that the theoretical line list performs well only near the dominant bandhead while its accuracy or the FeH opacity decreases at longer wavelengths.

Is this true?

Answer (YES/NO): NO